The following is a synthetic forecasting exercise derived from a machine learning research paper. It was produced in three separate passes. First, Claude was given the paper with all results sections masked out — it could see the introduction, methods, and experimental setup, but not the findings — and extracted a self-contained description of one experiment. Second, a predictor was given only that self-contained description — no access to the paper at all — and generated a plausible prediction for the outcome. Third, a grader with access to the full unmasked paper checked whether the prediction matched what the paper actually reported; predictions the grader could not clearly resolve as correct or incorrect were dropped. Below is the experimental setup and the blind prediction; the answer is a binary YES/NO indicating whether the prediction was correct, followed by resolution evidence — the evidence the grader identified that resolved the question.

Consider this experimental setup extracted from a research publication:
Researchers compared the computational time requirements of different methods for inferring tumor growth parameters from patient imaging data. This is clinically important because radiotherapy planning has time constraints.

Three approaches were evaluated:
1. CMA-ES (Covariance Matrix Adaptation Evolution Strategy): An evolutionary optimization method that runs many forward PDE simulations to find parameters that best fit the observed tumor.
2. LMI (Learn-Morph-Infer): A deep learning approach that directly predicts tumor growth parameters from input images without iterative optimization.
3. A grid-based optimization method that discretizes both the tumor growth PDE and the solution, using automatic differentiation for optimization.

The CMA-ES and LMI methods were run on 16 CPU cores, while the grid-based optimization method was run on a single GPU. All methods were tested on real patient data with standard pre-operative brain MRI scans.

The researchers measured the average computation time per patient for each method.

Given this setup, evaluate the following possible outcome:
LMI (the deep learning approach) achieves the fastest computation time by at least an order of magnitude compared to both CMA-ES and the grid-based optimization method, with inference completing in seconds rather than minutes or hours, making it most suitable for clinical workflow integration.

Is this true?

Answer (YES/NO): NO